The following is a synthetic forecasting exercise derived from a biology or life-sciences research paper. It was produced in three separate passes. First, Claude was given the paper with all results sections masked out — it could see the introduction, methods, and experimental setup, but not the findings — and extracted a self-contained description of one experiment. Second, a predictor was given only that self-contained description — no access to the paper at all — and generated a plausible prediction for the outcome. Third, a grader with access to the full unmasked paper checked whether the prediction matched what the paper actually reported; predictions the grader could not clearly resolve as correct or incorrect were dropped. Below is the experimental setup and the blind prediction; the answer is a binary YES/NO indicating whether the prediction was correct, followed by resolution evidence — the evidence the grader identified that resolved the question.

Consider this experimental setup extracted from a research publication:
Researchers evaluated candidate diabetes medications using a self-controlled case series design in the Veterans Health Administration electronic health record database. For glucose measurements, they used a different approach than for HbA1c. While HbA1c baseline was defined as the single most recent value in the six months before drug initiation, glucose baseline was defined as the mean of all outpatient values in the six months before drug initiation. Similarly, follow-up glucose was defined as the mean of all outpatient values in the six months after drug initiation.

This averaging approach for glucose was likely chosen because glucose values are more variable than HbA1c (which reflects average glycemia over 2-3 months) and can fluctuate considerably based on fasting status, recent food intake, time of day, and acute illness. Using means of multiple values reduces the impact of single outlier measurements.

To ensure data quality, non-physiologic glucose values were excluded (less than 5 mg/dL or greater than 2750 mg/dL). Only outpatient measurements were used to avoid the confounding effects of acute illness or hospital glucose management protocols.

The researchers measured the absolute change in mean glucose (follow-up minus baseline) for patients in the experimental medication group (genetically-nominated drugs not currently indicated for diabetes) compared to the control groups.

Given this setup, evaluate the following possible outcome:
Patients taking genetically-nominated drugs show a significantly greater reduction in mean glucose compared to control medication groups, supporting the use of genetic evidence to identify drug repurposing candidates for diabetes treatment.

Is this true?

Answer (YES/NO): NO